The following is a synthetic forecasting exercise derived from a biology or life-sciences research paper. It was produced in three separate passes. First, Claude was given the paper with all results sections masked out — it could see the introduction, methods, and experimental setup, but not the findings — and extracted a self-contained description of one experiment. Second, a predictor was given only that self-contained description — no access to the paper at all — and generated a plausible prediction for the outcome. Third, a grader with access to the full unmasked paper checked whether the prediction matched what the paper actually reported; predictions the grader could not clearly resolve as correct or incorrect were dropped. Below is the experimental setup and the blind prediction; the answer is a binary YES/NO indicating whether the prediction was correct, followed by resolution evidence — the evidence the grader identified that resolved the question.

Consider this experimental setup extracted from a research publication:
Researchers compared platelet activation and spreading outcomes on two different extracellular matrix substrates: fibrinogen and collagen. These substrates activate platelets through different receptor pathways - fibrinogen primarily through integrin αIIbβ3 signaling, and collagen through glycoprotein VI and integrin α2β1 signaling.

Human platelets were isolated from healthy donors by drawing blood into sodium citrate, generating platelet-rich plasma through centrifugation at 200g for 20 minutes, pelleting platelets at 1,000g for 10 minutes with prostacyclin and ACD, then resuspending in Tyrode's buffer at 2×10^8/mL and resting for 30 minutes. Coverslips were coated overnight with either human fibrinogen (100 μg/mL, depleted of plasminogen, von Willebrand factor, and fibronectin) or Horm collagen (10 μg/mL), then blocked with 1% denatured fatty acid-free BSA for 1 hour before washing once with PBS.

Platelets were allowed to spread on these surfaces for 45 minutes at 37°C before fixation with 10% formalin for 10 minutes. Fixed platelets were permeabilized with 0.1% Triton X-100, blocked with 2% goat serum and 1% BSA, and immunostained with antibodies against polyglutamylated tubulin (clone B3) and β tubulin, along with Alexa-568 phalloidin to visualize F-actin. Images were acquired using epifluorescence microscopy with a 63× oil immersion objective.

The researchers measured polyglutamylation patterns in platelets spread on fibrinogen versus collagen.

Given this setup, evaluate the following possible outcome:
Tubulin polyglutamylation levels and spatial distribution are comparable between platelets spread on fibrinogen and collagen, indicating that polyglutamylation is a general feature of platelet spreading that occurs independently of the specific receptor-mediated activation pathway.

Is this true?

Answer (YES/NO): YES